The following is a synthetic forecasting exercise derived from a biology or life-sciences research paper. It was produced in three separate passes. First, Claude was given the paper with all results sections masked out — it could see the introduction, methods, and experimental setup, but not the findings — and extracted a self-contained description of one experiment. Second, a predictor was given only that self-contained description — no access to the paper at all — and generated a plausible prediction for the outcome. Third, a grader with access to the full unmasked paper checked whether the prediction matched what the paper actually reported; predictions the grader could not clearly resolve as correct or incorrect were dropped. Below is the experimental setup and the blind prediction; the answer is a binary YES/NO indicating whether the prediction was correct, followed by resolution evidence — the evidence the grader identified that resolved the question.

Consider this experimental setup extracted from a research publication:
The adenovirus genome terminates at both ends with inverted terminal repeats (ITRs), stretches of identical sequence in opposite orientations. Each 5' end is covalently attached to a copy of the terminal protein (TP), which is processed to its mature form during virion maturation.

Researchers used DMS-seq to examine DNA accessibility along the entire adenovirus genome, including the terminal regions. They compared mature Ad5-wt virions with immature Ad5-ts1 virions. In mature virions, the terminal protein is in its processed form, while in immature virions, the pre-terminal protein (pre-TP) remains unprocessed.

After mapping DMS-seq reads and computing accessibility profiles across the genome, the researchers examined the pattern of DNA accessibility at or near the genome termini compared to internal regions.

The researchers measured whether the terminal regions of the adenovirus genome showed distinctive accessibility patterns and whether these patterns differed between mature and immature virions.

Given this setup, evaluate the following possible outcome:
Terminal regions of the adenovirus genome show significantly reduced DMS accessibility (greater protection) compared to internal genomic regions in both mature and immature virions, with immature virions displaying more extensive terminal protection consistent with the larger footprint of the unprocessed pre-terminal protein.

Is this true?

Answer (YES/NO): NO